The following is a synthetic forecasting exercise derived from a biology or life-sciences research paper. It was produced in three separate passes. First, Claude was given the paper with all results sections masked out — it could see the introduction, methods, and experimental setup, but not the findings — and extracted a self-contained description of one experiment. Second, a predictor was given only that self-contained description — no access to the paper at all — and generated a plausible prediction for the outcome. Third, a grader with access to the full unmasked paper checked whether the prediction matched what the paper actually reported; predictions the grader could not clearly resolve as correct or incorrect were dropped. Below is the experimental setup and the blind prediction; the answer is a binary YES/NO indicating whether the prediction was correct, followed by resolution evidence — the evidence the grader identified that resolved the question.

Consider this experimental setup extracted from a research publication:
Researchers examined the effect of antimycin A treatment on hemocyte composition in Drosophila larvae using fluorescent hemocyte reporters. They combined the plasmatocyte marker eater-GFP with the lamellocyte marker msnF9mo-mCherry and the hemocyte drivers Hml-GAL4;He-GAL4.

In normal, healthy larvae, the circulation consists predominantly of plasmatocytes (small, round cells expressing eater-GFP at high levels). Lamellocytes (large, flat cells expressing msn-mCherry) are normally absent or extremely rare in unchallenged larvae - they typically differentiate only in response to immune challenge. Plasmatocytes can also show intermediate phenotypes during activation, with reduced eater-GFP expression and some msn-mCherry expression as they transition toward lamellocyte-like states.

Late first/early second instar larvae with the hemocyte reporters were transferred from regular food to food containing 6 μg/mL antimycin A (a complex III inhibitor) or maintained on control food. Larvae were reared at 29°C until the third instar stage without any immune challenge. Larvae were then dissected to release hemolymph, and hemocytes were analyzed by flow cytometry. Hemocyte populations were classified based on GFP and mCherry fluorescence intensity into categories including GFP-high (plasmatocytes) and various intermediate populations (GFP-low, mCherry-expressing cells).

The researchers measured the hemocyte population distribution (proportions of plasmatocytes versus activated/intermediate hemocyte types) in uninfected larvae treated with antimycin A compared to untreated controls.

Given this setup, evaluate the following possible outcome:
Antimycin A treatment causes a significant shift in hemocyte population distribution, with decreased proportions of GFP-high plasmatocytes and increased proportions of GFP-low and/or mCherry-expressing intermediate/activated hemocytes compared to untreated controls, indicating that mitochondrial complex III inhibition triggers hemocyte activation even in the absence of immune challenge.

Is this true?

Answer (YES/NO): NO